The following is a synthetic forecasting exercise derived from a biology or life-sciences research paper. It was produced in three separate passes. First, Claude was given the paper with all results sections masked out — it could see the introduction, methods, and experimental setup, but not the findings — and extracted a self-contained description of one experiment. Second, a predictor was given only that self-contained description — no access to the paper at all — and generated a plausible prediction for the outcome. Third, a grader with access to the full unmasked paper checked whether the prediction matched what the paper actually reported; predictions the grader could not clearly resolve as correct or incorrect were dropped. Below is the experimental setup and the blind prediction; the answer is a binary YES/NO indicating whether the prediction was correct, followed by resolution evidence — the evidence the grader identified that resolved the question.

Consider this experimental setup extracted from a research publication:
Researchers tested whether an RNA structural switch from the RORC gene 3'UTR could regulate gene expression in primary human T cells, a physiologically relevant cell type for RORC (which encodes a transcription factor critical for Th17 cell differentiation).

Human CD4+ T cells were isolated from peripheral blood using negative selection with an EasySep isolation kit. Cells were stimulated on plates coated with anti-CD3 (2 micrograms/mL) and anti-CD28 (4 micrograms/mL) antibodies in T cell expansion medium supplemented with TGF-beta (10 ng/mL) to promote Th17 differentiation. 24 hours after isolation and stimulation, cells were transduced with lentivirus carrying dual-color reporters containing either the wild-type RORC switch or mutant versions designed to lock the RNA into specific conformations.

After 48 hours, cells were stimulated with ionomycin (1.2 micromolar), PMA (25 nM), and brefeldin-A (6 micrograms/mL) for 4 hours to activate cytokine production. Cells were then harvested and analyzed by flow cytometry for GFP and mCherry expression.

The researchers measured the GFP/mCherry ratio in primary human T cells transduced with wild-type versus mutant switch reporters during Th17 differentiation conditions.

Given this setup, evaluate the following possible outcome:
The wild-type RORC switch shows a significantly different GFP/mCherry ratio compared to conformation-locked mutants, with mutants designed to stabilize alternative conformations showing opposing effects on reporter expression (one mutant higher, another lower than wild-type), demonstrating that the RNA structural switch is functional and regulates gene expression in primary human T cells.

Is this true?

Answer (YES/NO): NO